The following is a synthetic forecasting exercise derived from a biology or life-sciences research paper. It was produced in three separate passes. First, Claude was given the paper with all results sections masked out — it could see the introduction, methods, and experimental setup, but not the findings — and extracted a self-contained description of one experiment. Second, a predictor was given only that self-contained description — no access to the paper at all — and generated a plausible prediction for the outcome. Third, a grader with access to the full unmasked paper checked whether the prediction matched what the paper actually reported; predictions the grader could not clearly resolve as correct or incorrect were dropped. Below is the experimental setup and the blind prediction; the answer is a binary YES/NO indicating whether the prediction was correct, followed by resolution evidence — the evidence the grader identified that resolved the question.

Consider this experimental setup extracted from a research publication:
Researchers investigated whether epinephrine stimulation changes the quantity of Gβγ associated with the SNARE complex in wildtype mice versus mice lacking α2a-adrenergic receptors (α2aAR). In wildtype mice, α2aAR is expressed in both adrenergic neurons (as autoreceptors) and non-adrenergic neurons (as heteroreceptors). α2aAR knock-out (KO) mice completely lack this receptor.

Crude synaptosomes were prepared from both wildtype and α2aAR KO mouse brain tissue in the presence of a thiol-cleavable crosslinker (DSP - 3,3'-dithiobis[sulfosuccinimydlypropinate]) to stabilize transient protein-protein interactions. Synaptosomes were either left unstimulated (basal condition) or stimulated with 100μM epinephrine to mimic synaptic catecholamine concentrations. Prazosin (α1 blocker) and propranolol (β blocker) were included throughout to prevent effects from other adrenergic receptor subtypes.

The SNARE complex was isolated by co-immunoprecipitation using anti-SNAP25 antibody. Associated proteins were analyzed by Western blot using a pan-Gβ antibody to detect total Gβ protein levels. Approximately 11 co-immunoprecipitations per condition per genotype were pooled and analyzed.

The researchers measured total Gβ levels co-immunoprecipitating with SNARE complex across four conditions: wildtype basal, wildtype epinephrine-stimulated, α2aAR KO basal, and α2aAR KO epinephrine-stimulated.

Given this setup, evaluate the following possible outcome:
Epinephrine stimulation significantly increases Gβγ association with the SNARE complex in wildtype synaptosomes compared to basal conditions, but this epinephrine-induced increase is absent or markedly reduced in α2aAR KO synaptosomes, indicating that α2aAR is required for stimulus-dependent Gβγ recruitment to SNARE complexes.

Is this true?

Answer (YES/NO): YES